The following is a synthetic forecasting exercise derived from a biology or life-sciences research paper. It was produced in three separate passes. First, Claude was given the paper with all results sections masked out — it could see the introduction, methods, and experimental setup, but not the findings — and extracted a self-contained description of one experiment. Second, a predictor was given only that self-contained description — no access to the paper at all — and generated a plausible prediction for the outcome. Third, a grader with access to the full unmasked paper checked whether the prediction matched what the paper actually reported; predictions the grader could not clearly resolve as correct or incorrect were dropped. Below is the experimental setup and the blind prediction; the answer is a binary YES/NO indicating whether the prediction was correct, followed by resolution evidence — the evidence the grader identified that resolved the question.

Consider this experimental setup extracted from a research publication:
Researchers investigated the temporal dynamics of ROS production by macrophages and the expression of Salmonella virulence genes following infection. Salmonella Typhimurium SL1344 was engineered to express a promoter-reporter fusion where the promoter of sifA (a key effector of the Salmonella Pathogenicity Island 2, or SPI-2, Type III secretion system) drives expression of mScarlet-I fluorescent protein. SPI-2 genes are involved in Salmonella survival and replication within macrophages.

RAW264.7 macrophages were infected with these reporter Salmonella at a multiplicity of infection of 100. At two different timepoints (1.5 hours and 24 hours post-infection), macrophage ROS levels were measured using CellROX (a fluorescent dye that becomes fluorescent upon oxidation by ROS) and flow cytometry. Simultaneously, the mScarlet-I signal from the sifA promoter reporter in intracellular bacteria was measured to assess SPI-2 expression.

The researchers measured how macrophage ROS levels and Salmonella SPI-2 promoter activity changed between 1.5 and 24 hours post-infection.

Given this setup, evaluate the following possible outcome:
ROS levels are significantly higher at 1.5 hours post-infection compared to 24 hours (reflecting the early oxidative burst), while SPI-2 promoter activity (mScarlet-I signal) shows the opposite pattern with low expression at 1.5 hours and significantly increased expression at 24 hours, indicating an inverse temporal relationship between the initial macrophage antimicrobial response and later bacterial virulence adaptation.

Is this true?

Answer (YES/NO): YES